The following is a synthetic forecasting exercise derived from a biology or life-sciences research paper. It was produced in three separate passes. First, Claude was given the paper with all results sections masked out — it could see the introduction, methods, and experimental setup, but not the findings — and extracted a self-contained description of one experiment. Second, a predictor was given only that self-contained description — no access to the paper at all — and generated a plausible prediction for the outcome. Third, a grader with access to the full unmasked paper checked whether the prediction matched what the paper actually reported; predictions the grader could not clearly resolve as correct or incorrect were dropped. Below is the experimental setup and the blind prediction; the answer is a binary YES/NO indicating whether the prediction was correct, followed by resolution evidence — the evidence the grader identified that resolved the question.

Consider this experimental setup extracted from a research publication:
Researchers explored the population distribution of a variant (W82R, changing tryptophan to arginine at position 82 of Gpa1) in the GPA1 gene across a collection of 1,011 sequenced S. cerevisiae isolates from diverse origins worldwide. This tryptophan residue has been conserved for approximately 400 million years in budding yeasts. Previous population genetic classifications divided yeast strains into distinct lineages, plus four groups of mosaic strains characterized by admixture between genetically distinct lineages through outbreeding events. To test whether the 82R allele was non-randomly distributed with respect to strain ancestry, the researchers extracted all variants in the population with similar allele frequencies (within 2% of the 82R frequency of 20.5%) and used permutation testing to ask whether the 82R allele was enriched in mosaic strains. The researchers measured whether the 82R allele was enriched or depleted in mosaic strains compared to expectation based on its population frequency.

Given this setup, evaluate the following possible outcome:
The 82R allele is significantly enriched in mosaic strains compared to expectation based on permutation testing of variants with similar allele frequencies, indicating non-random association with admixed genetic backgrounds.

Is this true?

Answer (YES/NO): YES